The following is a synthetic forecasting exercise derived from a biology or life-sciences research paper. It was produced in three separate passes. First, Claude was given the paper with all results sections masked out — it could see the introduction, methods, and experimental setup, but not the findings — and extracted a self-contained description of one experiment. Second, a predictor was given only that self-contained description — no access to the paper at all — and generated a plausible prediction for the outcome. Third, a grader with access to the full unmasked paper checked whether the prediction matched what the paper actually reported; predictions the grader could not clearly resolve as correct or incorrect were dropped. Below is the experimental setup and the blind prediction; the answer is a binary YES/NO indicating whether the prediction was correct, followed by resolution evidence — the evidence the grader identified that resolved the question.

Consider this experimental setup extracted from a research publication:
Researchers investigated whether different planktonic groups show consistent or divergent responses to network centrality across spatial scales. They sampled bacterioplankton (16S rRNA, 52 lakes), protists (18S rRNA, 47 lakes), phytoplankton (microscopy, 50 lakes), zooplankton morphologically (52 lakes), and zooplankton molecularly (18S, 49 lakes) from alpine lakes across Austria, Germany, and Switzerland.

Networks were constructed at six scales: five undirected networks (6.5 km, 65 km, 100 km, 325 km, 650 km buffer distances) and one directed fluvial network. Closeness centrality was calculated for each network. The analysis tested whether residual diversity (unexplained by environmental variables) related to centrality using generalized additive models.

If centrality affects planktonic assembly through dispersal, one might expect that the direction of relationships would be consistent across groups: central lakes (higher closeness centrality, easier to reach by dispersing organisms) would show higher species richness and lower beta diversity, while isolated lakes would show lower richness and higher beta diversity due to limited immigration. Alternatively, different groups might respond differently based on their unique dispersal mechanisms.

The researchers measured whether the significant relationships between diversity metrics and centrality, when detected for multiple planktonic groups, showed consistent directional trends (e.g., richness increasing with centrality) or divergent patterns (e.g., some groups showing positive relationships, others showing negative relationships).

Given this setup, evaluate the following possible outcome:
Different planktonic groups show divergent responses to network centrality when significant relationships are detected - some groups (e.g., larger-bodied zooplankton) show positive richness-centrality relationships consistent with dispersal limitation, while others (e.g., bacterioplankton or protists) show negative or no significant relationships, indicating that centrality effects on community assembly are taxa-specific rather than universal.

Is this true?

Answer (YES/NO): NO